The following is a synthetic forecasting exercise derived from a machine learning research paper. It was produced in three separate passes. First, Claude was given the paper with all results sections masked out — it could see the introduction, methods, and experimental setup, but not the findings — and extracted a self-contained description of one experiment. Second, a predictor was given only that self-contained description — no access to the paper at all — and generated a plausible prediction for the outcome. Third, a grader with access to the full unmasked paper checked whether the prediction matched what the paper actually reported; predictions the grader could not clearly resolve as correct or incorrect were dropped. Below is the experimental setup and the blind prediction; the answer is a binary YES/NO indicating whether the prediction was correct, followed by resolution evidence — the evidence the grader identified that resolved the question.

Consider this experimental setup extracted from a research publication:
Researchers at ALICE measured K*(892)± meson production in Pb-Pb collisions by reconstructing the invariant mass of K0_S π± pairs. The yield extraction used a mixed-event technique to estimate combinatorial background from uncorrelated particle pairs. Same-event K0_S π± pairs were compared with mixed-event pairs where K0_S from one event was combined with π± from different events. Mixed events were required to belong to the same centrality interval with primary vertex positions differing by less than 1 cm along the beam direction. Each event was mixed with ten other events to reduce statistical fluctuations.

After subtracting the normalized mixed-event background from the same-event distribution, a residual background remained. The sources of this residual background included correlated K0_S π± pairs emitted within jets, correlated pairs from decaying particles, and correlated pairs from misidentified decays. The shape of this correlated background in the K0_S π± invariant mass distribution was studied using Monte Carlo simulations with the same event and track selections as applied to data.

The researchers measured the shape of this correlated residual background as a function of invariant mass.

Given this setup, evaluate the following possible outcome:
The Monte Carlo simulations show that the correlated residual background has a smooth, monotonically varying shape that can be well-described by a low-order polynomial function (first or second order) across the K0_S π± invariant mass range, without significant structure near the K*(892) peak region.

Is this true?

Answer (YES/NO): NO